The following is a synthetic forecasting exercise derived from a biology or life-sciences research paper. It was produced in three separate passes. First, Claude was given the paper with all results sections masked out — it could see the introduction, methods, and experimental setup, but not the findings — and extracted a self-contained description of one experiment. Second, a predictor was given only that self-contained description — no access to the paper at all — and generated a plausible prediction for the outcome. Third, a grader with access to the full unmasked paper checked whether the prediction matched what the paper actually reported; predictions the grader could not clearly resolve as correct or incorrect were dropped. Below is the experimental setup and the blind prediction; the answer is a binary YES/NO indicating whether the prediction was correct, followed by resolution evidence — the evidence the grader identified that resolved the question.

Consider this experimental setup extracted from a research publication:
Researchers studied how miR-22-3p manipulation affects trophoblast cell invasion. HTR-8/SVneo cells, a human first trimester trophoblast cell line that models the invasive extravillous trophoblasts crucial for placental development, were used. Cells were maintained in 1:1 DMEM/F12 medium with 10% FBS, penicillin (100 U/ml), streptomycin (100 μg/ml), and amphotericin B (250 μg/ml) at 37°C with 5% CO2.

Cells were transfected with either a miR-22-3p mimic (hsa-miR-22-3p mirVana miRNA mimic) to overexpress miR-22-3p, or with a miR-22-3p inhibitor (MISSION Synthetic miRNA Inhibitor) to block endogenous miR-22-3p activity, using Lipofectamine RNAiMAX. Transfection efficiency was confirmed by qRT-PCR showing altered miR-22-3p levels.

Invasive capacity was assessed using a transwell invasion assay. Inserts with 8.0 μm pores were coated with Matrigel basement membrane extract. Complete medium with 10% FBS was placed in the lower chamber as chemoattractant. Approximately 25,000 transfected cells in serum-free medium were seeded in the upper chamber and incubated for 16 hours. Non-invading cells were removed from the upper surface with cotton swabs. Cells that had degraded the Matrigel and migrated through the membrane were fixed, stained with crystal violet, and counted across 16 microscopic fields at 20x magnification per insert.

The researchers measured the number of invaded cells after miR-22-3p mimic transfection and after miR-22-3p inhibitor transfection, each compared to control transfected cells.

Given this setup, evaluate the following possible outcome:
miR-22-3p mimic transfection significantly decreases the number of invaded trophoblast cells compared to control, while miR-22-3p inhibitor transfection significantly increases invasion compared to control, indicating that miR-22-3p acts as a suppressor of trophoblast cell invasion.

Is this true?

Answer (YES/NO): YES